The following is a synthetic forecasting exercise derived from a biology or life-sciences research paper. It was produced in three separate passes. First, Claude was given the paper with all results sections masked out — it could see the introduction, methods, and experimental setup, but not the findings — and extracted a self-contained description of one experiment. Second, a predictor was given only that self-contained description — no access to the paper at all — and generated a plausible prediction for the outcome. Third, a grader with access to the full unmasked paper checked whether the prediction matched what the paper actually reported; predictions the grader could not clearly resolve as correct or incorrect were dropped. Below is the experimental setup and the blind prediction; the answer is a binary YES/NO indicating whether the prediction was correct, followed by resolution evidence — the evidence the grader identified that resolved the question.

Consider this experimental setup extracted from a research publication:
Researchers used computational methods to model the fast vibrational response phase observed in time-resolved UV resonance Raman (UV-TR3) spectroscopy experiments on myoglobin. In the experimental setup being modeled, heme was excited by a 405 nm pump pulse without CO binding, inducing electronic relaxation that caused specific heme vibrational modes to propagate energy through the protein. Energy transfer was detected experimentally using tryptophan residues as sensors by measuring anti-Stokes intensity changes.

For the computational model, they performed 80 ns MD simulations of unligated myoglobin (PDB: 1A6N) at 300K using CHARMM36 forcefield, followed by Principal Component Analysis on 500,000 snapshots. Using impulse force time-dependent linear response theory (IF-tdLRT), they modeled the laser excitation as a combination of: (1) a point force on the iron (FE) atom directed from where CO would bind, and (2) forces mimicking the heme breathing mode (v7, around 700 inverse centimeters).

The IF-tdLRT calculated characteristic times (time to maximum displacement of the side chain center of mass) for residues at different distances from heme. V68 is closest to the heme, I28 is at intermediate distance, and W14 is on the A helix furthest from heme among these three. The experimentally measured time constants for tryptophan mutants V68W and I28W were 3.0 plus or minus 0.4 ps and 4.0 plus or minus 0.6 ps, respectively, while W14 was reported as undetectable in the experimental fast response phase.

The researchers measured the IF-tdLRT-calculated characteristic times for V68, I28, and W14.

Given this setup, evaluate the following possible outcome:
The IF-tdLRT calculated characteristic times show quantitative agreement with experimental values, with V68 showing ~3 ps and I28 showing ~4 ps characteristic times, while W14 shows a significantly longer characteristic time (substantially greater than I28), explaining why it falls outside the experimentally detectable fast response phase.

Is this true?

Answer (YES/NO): NO